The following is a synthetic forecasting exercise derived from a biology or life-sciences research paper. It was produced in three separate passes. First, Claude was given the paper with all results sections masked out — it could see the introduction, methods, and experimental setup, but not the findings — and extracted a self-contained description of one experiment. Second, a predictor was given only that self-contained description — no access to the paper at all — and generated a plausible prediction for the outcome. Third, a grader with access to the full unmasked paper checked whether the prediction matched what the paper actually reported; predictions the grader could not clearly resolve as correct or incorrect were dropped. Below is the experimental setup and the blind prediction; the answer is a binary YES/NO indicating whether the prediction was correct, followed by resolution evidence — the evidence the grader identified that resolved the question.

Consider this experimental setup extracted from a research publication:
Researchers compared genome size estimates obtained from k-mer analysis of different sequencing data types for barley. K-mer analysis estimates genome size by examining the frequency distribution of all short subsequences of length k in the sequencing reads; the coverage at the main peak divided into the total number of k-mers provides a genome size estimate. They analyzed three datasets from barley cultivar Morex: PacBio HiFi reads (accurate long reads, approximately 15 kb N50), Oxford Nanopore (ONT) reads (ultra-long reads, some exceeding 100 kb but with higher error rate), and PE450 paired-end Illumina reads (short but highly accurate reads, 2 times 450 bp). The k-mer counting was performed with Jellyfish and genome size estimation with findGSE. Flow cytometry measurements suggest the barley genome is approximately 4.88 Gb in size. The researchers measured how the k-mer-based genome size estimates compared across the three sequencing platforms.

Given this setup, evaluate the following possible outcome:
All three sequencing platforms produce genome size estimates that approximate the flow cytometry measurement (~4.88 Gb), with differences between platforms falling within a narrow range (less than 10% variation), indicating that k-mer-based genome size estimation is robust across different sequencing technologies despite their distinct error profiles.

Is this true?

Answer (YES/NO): NO